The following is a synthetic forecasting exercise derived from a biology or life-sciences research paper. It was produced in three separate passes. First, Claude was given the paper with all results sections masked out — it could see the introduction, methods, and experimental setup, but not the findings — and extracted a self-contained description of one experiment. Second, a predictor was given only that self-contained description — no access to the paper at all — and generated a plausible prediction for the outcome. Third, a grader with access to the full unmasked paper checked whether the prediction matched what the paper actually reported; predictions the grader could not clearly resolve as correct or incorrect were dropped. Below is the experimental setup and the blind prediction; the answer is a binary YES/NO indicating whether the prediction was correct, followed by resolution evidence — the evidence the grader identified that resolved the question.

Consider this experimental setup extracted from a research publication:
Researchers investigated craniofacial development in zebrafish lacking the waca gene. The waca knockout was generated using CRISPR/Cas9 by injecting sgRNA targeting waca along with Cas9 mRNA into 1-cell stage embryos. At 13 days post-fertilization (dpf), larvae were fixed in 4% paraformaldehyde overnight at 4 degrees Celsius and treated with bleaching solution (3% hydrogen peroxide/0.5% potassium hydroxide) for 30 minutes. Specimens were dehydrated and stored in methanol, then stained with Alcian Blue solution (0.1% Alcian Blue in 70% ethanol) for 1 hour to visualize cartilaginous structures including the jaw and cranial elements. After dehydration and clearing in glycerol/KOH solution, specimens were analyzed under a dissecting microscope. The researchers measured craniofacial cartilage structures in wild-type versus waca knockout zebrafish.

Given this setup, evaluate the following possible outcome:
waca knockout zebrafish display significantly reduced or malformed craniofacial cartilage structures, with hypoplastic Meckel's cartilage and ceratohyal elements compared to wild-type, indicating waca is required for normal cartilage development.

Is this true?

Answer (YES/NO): NO